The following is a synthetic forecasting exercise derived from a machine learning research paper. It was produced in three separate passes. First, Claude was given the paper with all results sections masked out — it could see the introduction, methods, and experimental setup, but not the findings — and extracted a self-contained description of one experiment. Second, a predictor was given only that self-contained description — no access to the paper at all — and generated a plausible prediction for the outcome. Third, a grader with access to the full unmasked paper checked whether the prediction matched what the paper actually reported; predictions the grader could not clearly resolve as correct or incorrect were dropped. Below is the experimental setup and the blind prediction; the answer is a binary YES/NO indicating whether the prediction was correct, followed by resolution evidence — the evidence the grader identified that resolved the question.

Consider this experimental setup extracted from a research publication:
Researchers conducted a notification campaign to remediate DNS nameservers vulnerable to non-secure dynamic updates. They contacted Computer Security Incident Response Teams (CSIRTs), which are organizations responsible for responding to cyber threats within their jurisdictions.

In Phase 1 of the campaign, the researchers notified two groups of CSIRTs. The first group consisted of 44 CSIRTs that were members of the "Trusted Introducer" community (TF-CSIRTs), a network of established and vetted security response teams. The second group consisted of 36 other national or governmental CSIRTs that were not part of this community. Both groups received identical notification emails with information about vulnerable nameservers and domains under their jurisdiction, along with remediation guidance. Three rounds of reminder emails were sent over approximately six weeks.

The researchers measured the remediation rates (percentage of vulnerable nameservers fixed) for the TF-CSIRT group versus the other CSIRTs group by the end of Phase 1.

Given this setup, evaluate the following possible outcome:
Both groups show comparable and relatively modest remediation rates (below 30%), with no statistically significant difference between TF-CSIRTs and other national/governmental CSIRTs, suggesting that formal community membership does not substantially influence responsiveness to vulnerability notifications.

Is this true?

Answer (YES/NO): NO